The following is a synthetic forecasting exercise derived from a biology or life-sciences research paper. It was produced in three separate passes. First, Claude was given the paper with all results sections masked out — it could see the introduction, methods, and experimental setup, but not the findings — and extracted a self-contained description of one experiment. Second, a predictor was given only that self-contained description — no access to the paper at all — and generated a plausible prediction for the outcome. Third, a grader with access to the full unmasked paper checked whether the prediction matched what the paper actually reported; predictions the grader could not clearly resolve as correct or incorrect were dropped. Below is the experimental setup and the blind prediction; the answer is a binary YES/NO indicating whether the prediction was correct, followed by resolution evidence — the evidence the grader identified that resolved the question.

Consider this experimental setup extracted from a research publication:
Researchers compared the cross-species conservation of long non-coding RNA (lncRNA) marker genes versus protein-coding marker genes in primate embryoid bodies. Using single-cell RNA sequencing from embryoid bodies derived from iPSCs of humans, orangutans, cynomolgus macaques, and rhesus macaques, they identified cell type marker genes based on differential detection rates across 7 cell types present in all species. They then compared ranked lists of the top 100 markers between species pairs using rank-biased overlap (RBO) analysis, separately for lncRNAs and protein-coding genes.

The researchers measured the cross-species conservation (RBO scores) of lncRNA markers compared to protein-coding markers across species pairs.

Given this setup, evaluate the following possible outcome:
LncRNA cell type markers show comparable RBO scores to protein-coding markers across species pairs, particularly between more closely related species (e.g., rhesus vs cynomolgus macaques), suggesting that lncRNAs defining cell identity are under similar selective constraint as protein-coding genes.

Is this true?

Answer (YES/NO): NO